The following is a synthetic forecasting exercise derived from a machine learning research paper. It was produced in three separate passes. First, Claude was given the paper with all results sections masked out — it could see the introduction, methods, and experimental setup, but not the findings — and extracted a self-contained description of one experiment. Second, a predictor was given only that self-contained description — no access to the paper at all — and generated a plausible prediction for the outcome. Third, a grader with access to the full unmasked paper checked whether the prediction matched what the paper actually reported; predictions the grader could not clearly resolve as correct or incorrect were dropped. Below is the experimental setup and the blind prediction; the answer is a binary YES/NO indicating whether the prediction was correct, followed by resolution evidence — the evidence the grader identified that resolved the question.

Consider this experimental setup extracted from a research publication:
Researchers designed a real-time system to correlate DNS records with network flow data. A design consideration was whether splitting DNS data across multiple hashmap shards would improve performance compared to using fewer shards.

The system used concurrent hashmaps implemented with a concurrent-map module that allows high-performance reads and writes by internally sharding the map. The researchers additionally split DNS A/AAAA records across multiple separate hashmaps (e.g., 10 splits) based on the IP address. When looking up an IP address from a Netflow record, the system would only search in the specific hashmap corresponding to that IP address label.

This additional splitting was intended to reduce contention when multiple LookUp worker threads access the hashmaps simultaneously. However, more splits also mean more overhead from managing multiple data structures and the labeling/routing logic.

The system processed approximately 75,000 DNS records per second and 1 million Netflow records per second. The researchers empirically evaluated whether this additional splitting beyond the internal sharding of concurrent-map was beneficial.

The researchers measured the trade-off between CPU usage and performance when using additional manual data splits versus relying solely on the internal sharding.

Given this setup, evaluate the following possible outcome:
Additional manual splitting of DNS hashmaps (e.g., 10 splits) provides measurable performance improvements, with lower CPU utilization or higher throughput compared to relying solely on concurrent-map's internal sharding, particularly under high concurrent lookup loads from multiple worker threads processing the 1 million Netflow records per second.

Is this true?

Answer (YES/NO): NO